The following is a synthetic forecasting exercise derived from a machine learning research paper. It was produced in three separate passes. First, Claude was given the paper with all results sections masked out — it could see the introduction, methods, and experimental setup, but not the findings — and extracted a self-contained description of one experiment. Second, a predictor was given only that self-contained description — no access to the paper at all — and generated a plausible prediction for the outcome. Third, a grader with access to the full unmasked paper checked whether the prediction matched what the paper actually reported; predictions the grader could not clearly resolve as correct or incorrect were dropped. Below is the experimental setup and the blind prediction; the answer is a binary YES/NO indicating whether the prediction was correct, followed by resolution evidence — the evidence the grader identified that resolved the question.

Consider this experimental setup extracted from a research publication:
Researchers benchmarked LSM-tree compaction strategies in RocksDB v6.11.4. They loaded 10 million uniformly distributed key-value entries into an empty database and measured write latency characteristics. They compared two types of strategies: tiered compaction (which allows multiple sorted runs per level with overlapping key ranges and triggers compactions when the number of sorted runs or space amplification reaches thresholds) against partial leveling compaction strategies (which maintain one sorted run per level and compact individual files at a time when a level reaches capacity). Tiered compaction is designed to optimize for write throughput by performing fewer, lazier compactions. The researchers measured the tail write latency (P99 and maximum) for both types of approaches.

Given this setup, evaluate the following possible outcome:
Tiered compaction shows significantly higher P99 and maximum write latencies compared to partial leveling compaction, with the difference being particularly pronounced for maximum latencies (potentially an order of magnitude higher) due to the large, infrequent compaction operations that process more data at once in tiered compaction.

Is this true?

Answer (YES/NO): YES